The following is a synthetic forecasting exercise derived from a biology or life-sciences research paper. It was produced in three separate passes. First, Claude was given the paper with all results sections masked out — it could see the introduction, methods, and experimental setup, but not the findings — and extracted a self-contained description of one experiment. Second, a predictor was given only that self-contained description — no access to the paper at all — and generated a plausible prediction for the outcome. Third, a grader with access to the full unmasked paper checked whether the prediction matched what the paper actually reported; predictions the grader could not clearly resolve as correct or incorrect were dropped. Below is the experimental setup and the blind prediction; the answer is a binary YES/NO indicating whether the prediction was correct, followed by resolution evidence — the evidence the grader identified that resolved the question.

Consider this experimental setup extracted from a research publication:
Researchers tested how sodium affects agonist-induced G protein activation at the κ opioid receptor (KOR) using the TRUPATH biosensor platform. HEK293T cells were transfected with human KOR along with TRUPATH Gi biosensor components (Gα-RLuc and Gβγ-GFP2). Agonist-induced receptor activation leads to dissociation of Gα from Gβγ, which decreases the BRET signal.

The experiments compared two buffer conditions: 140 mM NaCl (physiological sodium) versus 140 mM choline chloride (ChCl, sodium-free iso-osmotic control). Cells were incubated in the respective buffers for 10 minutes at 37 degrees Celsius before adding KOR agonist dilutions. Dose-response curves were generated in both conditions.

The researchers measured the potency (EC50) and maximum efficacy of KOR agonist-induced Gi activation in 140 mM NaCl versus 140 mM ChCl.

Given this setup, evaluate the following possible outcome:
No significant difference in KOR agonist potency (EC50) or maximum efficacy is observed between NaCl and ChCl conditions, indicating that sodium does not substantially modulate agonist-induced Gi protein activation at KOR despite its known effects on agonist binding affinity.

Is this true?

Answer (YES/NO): NO